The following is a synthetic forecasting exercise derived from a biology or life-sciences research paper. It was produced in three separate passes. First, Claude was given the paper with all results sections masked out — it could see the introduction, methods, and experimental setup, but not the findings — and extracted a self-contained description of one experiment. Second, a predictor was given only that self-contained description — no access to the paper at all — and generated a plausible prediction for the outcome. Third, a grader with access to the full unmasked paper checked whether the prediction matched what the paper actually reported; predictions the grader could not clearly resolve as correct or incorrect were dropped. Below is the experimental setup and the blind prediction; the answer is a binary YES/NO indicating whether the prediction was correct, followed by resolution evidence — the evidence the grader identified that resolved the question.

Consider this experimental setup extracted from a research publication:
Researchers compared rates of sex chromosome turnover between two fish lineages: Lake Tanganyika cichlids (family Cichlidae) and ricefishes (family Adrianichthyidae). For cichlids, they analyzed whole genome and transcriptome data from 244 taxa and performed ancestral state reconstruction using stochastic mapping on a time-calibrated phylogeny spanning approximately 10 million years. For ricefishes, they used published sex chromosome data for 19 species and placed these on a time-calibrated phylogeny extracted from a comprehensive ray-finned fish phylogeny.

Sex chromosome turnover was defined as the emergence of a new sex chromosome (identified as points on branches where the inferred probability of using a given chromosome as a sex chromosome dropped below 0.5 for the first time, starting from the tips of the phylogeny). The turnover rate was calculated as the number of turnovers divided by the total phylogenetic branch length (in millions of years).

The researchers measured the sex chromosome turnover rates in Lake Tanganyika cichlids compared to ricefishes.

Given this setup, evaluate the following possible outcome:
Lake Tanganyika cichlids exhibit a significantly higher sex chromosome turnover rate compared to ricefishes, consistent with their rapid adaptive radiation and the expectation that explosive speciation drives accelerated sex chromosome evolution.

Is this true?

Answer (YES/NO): YES